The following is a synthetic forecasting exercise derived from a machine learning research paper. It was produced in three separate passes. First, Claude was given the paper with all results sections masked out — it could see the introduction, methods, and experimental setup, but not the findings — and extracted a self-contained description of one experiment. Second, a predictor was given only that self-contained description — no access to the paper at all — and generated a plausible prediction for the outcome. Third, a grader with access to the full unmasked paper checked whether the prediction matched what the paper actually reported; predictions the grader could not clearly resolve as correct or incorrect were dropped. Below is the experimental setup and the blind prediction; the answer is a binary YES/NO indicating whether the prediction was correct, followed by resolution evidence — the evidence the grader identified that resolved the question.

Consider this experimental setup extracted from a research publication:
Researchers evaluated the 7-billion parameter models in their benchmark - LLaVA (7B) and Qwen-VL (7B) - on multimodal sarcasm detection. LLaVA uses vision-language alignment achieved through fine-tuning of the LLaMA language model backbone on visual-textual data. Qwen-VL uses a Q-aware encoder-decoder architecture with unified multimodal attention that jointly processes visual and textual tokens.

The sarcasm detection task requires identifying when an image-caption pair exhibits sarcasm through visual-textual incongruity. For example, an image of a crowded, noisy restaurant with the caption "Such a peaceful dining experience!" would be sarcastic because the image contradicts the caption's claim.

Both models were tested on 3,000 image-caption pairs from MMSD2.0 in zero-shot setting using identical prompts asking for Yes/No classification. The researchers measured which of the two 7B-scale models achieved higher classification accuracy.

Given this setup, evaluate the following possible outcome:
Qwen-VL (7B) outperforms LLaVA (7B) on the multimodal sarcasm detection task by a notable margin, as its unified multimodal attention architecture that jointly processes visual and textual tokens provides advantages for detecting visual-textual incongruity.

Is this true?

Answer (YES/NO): NO